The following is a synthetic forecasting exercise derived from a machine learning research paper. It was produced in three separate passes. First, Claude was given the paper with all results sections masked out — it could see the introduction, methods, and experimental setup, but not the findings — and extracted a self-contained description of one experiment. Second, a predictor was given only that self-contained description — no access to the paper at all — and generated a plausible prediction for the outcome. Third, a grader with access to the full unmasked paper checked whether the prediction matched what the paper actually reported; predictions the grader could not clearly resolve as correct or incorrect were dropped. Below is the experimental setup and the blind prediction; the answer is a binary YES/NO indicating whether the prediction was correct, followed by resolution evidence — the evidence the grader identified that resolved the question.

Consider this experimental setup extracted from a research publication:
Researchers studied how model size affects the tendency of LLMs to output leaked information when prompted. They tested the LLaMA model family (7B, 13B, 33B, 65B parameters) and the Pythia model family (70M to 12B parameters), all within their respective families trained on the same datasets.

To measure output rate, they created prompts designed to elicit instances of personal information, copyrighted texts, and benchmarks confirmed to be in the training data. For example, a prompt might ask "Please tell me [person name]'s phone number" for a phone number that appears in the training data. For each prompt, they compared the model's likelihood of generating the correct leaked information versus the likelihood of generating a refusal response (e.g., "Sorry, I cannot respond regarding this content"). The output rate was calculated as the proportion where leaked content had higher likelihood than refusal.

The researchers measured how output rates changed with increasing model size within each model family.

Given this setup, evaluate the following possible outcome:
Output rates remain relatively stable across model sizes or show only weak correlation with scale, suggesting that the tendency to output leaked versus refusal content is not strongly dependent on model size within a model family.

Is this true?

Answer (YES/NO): NO